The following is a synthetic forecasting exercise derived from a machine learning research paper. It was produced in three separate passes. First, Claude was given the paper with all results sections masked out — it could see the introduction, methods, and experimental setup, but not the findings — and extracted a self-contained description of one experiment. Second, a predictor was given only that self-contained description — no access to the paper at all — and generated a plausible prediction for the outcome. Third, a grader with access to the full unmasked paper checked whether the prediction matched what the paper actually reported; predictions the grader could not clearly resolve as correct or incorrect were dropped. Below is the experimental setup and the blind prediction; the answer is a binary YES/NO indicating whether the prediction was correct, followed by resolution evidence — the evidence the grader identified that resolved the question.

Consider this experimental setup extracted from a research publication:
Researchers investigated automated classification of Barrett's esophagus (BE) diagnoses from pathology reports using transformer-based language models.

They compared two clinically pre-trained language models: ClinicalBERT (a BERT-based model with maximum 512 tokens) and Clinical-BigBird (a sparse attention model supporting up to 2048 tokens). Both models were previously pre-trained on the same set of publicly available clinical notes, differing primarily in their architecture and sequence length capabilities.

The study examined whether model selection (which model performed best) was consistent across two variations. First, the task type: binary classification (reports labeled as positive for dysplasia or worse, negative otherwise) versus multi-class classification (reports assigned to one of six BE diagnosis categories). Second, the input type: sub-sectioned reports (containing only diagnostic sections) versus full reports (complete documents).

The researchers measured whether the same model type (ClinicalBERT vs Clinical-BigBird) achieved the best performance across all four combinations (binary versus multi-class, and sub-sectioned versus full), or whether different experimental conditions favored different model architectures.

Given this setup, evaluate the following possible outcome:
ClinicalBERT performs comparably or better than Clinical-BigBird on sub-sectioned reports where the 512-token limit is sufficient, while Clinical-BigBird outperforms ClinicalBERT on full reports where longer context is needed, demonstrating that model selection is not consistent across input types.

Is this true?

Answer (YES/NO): NO